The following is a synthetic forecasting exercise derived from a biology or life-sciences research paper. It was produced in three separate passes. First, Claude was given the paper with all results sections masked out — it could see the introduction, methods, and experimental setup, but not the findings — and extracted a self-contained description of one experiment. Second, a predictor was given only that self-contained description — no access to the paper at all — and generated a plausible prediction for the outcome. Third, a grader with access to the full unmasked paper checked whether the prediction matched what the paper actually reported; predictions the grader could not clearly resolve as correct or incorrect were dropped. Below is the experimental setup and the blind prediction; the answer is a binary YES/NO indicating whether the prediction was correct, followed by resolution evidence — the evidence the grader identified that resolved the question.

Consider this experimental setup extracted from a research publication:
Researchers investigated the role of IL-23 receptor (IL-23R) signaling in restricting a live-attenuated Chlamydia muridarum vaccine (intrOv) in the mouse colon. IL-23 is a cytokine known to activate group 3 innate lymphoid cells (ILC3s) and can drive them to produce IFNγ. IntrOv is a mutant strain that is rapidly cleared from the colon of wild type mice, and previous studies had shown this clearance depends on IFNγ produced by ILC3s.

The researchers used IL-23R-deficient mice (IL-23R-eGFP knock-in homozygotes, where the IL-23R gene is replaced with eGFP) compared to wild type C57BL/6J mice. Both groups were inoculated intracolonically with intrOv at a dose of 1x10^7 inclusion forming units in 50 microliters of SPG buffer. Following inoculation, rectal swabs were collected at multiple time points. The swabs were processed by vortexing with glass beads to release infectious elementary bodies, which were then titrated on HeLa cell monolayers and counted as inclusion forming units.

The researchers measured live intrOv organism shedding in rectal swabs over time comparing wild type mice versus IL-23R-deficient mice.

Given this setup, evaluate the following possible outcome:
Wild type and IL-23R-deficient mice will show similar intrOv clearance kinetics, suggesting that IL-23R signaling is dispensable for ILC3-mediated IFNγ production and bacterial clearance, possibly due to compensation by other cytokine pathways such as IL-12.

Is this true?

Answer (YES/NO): NO